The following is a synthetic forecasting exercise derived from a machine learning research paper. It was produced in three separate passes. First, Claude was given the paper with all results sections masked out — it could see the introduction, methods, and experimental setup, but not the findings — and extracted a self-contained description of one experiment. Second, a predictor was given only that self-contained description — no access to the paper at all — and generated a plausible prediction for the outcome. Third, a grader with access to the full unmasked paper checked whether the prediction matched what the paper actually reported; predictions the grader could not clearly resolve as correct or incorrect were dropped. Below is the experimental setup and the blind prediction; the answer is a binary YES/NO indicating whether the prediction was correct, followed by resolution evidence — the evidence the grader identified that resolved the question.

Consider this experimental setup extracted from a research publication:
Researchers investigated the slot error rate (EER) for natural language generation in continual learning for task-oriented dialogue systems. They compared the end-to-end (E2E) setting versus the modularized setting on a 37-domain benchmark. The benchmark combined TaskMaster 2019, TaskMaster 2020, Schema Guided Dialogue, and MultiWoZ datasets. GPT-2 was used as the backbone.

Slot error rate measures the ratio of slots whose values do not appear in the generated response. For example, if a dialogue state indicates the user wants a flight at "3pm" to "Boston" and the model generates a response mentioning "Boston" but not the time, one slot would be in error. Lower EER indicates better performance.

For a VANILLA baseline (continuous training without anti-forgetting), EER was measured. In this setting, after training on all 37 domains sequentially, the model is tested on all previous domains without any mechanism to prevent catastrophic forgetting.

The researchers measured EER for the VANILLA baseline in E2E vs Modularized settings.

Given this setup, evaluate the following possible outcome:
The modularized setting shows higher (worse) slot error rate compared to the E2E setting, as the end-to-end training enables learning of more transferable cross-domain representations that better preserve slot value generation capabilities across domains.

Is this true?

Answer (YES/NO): NO